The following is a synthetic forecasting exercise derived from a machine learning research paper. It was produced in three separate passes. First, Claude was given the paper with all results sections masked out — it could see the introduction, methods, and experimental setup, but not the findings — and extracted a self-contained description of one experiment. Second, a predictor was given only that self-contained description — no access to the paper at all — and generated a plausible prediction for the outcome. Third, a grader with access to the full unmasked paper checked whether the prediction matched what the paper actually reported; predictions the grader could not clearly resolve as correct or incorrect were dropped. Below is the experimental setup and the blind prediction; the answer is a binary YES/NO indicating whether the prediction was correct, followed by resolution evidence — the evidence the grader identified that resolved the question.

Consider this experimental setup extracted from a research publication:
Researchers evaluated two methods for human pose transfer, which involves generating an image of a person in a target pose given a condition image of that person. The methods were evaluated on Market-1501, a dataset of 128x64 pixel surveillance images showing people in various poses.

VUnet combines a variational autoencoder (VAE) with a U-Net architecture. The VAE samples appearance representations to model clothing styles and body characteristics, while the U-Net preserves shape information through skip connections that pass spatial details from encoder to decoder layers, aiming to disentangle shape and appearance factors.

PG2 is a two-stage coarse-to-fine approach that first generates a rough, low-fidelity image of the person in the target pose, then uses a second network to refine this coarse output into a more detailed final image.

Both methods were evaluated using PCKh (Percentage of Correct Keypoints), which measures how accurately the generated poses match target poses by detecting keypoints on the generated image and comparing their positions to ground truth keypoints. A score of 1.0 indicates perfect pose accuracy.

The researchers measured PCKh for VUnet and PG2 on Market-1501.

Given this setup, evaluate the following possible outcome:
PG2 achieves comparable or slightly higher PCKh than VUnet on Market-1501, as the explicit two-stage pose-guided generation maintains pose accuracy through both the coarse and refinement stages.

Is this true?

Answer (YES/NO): NO